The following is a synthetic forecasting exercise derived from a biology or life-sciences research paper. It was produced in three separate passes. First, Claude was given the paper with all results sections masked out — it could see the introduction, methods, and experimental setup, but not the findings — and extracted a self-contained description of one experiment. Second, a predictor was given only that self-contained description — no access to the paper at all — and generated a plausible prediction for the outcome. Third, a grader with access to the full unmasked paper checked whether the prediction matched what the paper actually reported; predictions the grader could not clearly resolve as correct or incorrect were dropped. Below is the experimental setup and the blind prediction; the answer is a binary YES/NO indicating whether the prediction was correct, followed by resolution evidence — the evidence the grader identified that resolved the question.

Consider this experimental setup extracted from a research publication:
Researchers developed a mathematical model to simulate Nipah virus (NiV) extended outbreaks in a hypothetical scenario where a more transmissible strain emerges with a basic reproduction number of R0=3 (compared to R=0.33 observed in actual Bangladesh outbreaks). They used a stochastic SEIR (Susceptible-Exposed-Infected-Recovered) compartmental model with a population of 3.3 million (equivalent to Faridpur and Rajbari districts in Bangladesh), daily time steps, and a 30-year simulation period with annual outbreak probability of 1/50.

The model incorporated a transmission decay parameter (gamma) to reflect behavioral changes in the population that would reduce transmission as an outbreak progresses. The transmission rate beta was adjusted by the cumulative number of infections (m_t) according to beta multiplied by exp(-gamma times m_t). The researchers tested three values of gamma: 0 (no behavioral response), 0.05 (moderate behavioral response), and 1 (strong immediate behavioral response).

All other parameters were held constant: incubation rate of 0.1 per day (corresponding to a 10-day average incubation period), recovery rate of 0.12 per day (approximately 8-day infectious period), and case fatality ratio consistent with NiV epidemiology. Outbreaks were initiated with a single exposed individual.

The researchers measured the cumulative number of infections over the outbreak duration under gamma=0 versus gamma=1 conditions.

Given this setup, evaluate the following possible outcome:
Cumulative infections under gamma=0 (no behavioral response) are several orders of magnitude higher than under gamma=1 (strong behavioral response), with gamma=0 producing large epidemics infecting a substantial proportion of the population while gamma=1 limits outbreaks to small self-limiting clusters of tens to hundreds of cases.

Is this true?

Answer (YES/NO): NO